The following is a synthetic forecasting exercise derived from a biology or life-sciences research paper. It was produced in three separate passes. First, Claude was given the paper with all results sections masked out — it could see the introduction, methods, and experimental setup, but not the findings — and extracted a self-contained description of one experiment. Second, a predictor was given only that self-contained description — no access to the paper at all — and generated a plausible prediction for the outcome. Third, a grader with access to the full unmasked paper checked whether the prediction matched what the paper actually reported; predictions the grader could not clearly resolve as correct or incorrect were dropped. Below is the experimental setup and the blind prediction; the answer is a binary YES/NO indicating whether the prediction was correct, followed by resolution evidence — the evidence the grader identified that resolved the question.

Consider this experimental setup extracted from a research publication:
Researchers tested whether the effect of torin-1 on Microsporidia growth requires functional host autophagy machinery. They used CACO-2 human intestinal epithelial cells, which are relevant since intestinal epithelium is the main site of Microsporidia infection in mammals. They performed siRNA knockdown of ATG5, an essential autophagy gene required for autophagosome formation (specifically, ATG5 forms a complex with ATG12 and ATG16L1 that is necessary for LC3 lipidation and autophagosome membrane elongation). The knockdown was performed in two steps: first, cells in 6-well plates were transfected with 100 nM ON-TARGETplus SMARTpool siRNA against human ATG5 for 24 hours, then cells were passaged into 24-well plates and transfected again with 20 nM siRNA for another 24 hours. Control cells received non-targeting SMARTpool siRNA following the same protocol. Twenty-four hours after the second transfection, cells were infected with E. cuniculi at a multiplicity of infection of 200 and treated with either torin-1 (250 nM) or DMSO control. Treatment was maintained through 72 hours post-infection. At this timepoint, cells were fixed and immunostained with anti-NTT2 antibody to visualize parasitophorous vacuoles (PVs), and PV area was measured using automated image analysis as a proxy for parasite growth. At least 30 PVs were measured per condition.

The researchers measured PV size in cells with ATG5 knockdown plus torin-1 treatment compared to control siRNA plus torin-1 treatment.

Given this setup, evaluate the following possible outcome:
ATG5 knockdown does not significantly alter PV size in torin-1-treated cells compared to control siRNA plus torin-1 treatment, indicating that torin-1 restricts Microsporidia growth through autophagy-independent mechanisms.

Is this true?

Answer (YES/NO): NO